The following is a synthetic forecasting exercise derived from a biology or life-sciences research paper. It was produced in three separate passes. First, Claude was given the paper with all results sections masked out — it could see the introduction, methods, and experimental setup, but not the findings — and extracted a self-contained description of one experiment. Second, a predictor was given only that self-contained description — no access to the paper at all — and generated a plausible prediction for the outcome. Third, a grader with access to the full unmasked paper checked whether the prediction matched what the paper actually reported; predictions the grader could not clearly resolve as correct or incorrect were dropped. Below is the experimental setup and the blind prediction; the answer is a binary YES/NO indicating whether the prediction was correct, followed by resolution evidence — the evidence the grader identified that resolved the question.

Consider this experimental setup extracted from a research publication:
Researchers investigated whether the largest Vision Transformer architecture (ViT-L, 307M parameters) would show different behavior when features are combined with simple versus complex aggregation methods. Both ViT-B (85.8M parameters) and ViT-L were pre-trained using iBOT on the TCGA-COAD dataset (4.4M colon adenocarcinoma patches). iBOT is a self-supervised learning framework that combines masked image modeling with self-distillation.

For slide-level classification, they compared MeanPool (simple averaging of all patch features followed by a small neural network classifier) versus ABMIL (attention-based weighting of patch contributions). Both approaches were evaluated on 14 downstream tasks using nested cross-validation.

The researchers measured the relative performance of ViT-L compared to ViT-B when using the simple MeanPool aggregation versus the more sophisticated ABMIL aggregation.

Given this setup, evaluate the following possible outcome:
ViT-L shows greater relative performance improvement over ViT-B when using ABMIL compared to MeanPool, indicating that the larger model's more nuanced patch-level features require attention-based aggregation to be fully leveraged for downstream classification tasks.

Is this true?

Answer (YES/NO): NO